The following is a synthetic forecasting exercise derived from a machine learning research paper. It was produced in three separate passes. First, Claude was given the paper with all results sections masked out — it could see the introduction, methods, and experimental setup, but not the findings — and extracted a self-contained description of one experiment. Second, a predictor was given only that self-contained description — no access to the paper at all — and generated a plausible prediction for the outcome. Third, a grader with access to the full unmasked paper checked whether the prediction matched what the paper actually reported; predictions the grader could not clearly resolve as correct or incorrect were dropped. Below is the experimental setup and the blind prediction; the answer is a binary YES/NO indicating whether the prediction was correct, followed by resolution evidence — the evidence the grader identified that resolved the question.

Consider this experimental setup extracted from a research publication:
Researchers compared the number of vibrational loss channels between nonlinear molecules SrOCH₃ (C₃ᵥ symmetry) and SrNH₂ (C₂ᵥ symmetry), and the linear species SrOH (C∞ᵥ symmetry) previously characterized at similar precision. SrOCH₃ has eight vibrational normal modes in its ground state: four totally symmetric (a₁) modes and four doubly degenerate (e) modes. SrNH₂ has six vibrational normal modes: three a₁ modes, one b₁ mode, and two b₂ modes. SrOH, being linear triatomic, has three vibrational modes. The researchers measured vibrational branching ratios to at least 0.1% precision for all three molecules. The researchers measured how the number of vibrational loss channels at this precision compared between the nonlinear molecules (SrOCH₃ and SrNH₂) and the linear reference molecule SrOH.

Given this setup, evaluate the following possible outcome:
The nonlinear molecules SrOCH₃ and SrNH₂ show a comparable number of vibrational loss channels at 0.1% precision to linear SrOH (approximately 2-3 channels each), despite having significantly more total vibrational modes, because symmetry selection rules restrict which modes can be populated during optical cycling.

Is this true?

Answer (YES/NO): NO